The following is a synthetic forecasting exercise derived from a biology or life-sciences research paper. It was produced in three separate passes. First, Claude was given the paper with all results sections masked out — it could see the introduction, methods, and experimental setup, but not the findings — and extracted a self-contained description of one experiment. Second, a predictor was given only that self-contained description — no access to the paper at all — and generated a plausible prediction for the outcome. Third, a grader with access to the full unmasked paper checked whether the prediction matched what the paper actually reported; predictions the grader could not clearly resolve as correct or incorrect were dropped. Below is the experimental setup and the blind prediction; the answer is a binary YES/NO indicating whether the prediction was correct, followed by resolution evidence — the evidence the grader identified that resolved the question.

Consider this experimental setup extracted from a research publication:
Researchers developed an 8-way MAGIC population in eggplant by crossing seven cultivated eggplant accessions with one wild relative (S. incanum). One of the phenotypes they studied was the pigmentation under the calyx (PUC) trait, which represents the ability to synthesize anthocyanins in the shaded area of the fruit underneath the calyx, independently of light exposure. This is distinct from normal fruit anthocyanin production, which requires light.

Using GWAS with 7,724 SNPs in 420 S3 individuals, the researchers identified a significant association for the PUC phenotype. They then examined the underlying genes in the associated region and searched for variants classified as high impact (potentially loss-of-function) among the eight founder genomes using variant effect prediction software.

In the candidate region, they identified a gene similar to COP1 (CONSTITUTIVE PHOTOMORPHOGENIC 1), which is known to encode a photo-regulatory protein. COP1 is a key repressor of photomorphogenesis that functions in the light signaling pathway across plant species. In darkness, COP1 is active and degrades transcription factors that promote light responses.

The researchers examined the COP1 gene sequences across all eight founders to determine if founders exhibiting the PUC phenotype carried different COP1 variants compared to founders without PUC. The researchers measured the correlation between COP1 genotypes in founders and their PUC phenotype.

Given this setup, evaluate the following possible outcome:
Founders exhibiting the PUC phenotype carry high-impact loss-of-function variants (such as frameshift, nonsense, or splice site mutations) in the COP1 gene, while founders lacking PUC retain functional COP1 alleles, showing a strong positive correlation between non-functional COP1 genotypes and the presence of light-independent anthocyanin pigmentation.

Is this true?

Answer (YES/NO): NO